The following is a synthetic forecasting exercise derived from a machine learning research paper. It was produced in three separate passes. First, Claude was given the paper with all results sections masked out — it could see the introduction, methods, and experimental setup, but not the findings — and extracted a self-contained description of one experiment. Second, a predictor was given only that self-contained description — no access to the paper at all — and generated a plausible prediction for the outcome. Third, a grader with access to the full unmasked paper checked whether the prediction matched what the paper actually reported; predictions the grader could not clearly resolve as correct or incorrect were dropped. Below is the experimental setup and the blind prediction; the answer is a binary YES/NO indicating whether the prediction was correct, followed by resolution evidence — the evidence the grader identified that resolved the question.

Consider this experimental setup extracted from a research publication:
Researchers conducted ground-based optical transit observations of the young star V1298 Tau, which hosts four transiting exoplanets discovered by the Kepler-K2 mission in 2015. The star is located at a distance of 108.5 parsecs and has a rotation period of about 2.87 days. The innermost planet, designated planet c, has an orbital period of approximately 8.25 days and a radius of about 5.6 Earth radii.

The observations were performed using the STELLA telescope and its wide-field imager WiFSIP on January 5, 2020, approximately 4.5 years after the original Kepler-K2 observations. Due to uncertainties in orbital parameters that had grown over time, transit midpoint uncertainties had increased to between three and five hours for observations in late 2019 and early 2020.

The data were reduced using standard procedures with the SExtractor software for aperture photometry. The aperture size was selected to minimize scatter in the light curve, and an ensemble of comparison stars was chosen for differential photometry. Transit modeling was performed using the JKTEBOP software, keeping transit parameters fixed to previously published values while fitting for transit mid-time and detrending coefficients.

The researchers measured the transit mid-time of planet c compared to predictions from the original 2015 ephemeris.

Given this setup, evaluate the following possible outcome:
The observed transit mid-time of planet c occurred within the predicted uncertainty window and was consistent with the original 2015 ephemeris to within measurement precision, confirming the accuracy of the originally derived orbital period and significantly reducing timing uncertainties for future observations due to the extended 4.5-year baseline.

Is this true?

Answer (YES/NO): NO